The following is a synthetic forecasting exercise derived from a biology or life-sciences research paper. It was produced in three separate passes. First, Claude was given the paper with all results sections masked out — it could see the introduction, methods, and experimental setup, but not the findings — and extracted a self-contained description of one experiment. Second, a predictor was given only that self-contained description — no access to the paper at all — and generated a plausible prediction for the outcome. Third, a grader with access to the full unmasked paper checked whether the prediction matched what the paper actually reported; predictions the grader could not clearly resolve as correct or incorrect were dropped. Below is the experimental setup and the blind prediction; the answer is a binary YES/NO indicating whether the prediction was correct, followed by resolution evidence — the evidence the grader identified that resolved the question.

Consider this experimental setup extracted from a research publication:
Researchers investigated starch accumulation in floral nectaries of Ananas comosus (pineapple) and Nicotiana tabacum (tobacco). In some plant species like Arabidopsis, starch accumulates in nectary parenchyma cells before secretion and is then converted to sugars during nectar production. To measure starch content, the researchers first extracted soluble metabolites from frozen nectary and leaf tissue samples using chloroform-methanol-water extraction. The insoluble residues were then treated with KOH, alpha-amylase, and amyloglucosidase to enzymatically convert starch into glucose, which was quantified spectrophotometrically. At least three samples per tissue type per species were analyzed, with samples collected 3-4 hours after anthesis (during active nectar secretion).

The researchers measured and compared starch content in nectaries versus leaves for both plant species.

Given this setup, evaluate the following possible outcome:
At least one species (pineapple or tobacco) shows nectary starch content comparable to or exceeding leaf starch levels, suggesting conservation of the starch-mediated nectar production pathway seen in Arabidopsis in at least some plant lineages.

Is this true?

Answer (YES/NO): NO